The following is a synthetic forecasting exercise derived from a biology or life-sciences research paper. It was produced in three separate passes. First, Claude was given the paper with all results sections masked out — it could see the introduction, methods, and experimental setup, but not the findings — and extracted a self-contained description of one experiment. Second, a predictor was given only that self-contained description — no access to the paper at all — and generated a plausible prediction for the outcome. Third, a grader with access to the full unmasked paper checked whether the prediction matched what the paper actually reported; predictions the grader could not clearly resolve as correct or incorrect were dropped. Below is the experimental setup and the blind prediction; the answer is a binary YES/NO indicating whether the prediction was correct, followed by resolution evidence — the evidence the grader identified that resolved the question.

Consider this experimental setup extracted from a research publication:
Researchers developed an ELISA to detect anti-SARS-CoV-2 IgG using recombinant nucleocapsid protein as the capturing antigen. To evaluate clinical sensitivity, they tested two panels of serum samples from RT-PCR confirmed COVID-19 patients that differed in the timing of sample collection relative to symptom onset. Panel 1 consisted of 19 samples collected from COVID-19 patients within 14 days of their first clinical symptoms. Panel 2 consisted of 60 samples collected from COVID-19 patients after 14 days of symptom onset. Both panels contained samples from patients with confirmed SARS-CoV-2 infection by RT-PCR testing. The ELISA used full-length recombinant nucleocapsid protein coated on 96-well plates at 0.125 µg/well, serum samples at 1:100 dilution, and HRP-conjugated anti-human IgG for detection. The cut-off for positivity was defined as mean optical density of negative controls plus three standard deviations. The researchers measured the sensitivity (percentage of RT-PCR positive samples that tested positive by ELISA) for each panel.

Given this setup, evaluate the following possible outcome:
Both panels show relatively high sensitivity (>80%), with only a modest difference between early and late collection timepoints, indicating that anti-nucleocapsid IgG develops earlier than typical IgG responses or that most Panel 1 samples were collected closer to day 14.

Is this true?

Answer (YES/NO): YES